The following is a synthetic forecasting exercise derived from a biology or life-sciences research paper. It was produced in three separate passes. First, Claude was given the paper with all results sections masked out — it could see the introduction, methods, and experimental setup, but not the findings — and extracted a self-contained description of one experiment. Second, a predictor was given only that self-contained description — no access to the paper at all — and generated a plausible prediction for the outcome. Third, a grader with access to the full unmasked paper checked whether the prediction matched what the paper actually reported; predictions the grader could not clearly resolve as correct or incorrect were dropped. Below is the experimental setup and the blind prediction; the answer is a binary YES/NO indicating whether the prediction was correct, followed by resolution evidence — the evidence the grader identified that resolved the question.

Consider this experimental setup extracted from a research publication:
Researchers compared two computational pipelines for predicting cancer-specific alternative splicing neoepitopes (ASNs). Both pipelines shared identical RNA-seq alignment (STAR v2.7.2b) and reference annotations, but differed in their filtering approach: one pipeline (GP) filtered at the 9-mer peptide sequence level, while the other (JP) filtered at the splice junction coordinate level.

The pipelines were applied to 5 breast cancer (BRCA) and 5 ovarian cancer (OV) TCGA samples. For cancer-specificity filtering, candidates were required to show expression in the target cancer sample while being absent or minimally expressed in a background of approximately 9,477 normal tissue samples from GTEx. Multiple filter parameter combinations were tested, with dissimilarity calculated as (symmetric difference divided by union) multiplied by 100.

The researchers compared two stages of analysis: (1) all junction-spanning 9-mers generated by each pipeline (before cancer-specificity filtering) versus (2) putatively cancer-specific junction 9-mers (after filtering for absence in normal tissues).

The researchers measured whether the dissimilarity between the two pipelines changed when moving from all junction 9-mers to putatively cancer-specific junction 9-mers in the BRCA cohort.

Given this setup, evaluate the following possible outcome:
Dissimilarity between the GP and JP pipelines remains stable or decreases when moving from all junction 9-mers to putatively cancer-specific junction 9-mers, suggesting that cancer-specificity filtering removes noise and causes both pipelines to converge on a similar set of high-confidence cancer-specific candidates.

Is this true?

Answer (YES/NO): NO